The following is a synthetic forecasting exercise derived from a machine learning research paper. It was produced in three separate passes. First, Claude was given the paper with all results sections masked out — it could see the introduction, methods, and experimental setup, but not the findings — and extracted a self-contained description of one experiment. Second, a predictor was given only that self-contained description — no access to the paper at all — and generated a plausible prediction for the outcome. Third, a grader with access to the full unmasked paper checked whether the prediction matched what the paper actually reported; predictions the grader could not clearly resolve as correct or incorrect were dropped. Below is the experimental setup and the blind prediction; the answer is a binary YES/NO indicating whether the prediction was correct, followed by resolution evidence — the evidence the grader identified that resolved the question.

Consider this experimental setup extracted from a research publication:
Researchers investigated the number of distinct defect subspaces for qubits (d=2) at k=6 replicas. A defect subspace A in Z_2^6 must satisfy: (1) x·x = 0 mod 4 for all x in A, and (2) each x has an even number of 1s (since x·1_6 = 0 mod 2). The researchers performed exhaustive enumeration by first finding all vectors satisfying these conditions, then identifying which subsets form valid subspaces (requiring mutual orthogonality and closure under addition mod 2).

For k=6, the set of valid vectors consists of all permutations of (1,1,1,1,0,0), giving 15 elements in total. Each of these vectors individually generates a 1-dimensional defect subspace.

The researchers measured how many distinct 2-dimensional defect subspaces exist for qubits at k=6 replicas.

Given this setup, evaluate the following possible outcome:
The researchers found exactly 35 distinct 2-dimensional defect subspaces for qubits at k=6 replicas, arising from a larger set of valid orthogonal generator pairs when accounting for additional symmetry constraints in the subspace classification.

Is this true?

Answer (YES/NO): NO